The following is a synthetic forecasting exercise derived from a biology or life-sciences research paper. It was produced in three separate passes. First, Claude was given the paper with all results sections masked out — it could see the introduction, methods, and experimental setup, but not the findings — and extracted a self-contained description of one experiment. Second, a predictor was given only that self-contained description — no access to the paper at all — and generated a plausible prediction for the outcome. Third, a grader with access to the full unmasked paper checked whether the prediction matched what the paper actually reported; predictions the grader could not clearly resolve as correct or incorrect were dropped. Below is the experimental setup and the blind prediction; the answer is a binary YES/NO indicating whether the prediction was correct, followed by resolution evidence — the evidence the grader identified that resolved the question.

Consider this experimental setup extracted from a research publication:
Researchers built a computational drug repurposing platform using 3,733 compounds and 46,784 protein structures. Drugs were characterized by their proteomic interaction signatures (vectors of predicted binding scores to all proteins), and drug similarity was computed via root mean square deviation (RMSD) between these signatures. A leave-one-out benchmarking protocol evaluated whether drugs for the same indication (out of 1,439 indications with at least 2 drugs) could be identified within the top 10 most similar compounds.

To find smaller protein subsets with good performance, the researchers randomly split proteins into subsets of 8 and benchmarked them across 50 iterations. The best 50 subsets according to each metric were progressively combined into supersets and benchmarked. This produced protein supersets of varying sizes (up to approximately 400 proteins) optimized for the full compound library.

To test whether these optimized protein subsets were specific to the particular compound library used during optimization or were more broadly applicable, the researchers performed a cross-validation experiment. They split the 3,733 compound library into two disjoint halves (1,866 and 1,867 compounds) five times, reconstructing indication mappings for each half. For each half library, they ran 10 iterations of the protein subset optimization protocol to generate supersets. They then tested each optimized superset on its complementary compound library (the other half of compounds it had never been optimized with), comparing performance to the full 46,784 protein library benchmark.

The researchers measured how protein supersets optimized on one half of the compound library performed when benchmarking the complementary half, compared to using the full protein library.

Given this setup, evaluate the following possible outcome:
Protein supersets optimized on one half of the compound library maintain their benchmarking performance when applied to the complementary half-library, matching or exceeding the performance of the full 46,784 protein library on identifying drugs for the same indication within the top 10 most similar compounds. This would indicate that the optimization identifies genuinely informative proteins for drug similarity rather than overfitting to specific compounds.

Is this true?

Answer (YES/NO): YES